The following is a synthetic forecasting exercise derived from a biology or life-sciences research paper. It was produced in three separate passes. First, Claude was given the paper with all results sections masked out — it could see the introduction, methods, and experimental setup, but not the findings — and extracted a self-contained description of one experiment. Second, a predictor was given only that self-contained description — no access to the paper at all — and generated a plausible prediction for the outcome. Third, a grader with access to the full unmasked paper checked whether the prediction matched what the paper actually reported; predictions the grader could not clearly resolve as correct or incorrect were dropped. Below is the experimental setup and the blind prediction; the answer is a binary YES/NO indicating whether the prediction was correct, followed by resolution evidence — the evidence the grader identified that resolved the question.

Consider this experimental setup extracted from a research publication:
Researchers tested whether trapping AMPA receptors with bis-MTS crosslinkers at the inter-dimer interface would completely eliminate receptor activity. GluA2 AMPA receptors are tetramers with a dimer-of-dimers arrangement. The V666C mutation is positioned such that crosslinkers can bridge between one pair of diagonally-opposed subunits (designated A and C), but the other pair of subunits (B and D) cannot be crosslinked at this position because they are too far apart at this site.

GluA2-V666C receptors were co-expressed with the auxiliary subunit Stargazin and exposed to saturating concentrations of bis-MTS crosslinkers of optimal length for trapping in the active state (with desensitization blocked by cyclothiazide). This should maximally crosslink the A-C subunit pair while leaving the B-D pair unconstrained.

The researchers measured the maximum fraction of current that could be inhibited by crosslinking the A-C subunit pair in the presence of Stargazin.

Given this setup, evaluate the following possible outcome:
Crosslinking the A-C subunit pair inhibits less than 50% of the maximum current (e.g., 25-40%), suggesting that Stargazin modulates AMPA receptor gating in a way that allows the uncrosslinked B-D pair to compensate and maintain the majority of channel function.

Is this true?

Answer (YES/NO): NO